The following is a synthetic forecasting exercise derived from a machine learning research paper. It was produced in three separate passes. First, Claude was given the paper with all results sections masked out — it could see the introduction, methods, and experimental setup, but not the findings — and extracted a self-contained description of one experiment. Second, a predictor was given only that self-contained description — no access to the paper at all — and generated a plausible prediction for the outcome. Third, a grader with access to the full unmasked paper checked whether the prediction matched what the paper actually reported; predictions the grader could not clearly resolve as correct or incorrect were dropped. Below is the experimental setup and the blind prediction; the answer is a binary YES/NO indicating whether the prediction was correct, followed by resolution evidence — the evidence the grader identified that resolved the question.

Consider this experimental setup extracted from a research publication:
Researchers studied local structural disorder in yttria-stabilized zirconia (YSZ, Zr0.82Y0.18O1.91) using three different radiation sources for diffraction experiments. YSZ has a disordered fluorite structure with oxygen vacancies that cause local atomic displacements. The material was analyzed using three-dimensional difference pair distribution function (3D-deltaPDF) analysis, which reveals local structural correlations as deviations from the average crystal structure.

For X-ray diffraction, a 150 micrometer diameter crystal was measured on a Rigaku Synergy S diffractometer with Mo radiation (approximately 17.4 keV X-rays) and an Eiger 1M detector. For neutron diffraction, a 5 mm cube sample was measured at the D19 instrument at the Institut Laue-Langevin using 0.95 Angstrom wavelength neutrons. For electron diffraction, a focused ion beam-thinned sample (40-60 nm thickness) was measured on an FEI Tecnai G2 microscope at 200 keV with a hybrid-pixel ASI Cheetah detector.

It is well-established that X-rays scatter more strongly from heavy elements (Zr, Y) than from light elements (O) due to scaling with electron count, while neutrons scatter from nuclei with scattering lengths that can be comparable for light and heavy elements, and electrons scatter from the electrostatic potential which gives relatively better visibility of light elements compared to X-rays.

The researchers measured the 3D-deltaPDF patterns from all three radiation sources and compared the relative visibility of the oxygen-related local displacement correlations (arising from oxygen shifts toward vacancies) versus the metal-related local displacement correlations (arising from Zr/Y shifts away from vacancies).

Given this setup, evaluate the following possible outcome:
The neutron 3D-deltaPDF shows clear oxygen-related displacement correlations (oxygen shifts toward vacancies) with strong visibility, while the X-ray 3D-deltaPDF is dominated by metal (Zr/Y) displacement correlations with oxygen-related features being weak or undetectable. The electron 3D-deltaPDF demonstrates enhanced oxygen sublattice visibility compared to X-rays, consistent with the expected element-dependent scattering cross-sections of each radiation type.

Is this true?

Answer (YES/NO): YES